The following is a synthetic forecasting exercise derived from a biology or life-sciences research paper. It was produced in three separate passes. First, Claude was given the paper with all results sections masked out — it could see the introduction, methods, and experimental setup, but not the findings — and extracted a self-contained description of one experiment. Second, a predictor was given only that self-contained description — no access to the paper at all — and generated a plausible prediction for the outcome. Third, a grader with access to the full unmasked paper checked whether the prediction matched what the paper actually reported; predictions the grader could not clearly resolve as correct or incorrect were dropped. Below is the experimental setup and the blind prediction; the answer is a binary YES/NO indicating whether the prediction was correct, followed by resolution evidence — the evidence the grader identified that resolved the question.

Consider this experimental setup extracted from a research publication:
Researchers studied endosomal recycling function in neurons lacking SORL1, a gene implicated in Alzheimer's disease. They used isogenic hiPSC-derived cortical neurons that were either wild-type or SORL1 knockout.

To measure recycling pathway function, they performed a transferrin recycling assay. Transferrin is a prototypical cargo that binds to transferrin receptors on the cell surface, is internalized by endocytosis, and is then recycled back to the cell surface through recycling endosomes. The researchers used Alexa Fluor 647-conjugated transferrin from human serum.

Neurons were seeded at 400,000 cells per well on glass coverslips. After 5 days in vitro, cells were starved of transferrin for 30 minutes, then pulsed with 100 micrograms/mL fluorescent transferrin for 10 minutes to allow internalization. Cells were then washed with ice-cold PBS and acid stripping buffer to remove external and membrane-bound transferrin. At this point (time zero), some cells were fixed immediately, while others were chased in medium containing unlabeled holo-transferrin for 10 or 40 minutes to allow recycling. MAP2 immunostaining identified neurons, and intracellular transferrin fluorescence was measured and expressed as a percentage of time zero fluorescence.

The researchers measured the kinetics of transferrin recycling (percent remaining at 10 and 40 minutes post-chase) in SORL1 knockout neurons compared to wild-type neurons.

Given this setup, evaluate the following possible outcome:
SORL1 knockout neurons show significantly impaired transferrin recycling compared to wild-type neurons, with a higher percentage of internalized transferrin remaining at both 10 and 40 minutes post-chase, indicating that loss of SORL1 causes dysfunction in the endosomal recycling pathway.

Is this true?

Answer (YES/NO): YES